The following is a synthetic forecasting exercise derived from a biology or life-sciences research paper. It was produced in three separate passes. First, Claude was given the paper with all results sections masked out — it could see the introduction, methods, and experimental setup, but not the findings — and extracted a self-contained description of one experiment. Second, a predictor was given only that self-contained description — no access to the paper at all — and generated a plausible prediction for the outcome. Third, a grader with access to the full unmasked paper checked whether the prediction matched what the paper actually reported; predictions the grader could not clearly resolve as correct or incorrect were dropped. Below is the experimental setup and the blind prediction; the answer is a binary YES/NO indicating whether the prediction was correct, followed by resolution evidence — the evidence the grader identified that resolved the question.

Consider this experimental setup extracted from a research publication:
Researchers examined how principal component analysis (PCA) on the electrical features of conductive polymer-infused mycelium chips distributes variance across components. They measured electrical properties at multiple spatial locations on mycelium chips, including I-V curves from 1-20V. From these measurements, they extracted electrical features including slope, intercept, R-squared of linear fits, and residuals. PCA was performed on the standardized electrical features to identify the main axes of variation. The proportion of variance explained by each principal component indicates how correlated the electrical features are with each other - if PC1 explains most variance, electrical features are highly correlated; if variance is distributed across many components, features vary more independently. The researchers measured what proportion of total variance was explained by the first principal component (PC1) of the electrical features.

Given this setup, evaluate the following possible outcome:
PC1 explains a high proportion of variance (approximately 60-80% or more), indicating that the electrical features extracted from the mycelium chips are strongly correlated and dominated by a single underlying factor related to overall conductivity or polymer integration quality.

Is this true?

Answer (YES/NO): YES